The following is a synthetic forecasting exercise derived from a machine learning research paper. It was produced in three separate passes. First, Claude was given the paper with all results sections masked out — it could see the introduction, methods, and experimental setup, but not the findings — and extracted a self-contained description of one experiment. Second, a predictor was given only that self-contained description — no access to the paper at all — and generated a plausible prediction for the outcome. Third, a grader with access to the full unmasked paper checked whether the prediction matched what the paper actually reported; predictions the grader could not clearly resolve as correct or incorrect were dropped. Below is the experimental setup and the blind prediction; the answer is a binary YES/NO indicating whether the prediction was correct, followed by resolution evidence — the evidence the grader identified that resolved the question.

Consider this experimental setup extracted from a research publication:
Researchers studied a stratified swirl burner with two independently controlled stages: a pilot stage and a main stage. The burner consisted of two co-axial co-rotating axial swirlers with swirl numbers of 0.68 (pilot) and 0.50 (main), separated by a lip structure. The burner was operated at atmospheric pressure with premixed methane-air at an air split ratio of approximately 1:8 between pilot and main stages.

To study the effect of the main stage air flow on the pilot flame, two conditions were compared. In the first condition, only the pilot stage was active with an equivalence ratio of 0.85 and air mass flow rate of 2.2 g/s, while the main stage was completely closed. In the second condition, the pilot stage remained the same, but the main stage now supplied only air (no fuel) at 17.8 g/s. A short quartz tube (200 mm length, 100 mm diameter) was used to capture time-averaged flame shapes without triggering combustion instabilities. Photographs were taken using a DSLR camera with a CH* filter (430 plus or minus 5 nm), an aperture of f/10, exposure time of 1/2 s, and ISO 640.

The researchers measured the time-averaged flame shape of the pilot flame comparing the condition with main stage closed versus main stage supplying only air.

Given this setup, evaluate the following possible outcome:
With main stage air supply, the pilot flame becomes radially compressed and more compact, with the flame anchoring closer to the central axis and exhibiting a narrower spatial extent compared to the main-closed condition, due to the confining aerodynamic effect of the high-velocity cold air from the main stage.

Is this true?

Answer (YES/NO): NO